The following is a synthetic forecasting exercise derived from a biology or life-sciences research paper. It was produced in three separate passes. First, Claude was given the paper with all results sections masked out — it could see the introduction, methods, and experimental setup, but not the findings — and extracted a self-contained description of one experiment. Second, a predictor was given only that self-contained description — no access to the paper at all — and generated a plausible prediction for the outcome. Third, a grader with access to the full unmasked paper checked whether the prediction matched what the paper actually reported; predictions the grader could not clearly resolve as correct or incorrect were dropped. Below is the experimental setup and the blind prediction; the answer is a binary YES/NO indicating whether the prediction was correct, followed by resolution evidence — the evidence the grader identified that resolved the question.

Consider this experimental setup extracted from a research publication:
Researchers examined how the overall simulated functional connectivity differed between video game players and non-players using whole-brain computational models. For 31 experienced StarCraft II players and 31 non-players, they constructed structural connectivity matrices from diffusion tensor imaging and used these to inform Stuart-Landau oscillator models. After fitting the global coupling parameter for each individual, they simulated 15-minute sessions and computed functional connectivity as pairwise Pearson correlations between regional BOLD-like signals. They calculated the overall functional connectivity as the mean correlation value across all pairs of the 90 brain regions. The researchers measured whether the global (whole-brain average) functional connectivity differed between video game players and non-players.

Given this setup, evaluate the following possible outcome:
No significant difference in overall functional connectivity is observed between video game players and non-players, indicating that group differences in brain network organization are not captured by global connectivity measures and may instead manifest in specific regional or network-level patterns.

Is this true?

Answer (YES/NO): YES